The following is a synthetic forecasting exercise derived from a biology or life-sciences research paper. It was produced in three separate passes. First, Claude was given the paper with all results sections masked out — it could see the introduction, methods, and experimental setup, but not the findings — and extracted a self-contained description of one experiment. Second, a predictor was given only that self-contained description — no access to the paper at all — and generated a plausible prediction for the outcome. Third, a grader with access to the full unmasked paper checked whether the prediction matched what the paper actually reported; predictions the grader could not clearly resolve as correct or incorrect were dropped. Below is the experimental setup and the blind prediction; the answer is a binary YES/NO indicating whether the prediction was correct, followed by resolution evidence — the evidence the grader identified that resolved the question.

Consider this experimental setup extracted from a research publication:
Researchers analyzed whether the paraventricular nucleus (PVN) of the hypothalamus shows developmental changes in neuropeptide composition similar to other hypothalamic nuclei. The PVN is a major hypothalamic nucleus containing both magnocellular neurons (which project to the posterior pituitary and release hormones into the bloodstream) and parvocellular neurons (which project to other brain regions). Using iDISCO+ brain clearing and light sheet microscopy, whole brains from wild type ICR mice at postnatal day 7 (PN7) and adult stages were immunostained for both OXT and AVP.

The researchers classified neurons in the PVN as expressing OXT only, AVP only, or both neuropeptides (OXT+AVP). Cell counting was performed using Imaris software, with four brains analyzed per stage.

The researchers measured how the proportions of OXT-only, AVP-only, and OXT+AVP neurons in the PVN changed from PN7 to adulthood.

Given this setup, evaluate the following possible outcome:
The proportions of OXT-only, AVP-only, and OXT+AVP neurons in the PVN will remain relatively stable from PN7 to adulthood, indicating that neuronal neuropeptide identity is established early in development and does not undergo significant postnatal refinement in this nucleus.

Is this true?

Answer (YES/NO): NO